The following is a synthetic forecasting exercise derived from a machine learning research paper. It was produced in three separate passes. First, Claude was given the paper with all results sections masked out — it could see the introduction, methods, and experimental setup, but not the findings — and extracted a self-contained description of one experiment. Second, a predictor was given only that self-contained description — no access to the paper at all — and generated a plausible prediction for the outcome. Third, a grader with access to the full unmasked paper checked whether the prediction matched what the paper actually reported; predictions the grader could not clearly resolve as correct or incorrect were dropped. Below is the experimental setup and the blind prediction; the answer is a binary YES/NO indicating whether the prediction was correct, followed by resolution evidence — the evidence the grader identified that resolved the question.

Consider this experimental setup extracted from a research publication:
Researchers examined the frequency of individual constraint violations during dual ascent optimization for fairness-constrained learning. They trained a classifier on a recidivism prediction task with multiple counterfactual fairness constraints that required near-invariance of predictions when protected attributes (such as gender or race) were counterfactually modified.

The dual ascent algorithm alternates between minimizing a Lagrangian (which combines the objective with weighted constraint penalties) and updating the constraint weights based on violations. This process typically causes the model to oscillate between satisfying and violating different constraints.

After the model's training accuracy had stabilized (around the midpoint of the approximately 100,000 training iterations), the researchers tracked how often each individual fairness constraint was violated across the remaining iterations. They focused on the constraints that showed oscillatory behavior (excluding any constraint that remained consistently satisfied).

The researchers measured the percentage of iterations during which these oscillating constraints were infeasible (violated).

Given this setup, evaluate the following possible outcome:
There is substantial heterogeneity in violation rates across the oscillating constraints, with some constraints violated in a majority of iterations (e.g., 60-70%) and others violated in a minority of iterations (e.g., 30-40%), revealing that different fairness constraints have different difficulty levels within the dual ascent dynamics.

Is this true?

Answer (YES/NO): NO